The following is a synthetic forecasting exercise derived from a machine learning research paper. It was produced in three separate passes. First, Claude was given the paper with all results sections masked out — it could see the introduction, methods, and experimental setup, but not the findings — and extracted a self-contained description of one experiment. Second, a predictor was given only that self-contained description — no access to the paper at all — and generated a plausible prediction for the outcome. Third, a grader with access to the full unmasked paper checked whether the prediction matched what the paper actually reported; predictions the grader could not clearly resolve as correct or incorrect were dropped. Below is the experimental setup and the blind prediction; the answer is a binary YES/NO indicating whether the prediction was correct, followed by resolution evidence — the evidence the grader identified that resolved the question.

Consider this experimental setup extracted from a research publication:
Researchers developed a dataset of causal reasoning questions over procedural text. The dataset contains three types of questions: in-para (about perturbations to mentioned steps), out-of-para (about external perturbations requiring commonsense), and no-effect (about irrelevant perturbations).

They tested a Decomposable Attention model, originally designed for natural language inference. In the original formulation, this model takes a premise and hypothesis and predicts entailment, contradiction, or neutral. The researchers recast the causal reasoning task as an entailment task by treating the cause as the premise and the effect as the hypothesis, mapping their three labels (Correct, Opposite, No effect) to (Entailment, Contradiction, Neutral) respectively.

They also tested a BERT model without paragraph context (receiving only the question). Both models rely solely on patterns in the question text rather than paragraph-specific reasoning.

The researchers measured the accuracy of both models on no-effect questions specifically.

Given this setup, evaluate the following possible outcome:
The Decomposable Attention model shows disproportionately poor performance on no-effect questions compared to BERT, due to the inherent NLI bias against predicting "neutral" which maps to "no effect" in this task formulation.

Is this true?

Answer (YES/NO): NO